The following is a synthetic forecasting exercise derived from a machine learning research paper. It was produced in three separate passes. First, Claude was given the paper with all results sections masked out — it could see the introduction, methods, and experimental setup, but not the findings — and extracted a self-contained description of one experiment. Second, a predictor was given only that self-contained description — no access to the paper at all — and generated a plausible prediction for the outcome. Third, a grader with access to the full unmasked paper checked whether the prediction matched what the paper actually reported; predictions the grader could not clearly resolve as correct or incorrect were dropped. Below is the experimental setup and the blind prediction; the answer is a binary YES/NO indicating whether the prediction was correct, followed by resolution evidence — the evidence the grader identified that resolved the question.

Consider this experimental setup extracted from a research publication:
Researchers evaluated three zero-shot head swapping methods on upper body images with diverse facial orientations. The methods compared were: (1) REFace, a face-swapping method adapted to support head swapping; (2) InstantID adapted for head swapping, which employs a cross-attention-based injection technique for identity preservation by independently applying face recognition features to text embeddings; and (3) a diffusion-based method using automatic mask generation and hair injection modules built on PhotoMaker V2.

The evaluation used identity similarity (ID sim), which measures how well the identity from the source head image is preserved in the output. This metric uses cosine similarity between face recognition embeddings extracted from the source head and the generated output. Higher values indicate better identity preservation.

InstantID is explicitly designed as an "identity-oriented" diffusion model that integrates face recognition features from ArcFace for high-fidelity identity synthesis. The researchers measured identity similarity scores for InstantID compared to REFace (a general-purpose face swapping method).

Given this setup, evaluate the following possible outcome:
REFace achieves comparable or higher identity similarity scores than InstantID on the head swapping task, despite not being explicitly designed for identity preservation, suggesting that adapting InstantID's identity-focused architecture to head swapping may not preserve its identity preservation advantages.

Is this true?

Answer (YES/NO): YES